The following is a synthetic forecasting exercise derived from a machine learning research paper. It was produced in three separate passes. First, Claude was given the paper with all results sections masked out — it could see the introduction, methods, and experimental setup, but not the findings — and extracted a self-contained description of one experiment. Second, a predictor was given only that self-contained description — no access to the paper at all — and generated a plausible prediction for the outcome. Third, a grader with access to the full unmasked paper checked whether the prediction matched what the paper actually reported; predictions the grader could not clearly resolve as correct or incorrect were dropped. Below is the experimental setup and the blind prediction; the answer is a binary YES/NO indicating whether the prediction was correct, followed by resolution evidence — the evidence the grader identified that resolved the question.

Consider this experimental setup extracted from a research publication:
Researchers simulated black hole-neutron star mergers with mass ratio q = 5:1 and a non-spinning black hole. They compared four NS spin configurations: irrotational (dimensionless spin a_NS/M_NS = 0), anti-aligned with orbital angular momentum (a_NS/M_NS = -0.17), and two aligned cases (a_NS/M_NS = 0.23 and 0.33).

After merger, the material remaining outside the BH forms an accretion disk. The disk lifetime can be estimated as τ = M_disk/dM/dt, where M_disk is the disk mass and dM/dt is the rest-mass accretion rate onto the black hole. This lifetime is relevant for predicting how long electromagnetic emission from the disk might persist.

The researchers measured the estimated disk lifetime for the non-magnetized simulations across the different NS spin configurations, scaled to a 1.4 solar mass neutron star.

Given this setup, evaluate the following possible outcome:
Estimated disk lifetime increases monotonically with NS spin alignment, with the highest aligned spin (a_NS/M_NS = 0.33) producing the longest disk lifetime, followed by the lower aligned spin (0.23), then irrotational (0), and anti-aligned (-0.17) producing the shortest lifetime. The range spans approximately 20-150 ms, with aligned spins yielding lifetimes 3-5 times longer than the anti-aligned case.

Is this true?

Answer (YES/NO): NO